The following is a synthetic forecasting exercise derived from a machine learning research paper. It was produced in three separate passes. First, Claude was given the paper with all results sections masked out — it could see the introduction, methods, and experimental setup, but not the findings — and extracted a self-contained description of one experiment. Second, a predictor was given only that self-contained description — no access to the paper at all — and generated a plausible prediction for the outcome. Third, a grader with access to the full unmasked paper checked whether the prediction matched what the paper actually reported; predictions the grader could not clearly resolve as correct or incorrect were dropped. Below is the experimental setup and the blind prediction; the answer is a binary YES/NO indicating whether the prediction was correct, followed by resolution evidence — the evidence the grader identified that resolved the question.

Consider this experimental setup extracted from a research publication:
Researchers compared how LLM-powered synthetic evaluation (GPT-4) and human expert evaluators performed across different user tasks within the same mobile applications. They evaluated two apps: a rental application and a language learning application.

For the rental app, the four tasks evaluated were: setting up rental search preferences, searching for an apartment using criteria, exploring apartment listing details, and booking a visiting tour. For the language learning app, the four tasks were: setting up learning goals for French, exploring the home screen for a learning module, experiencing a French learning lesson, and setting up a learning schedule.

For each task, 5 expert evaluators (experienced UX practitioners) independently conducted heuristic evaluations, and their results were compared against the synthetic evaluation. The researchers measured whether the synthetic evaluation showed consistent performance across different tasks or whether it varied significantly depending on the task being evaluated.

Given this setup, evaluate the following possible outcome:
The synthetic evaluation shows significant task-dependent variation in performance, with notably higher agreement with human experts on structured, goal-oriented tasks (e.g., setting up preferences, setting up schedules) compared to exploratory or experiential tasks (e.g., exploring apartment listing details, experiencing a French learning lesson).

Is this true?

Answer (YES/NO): NO